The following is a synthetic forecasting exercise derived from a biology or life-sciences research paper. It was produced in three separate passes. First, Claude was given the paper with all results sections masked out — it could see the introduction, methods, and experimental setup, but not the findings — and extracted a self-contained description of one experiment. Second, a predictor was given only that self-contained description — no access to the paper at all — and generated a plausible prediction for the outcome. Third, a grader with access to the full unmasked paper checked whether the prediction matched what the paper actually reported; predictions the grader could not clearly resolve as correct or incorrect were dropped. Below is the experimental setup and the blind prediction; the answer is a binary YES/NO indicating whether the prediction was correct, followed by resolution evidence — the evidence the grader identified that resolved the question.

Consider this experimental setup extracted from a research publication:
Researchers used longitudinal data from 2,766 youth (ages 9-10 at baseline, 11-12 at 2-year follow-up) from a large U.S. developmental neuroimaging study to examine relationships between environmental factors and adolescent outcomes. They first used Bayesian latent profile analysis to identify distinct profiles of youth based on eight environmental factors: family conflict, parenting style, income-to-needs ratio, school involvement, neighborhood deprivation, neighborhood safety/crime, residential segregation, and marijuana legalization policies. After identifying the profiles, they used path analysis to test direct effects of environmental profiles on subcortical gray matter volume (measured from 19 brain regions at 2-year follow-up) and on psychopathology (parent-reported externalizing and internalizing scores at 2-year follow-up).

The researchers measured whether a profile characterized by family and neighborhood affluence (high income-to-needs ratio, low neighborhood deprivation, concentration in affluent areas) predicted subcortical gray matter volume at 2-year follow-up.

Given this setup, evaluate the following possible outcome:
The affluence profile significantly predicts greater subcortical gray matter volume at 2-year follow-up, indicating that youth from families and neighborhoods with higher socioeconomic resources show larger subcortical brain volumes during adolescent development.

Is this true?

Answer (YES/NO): YES